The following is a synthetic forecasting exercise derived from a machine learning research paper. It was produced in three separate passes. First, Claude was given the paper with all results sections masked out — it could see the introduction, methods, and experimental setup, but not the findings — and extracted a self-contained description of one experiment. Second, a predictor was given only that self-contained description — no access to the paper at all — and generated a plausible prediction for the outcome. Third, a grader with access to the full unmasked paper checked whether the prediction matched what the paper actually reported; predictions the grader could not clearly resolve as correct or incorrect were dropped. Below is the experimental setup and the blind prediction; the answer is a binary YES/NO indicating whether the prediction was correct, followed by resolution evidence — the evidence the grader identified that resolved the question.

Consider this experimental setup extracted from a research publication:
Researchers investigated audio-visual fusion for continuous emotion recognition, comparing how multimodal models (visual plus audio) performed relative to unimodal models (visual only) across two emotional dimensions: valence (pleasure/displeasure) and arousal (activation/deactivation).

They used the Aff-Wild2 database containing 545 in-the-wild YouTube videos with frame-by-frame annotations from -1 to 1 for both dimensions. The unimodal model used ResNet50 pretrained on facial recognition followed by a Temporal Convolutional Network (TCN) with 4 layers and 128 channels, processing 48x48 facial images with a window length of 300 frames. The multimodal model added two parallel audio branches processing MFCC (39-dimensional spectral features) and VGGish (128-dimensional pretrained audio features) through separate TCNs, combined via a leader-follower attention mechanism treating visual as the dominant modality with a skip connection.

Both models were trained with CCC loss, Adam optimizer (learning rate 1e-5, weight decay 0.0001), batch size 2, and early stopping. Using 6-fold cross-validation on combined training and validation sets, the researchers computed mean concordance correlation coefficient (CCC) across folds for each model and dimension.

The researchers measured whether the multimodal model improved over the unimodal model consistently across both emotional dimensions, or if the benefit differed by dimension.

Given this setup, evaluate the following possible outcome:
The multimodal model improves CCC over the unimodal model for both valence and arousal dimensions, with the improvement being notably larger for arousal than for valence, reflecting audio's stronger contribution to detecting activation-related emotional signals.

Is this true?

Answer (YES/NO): NO